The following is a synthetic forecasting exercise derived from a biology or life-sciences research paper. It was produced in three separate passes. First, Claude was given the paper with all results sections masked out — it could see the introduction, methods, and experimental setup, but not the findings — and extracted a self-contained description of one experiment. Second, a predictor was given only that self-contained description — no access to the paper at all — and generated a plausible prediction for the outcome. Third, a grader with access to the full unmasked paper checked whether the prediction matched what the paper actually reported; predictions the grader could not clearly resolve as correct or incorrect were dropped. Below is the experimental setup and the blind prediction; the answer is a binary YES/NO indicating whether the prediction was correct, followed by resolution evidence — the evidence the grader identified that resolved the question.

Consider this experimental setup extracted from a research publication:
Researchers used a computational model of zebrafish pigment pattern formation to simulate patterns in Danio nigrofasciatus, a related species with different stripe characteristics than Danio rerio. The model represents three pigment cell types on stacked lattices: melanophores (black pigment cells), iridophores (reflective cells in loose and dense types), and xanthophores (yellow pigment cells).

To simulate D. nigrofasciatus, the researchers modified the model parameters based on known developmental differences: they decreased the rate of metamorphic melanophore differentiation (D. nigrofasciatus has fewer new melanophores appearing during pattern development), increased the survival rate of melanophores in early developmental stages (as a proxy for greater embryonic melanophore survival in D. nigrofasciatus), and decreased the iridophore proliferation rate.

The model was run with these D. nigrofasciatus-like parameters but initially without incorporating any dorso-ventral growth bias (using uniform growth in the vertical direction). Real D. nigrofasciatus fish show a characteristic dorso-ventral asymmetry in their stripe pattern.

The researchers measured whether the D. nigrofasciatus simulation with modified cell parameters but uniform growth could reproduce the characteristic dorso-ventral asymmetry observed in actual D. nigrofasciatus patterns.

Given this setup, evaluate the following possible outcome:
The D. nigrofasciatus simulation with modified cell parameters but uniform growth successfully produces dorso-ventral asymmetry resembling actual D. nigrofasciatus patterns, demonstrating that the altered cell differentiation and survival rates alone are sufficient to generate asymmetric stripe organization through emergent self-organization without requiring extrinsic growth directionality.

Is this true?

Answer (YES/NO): NO